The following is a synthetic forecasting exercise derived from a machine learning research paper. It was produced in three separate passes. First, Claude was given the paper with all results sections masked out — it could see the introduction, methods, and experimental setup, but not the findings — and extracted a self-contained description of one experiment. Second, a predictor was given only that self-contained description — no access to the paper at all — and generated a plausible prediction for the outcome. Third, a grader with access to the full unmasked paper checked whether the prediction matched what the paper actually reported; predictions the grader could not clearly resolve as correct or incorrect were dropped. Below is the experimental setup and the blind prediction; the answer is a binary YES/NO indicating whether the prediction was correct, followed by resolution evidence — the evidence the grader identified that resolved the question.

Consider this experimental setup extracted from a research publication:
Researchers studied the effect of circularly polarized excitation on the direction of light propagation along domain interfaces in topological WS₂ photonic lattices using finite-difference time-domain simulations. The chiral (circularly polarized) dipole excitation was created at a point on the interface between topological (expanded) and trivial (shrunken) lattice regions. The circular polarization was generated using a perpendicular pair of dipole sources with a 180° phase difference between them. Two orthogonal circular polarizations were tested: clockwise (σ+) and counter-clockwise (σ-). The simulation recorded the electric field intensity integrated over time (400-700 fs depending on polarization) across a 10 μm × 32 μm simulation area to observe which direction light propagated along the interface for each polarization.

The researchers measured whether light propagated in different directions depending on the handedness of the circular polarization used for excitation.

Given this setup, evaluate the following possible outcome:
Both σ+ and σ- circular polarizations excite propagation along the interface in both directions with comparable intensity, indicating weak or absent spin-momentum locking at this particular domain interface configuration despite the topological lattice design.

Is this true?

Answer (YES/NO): NO